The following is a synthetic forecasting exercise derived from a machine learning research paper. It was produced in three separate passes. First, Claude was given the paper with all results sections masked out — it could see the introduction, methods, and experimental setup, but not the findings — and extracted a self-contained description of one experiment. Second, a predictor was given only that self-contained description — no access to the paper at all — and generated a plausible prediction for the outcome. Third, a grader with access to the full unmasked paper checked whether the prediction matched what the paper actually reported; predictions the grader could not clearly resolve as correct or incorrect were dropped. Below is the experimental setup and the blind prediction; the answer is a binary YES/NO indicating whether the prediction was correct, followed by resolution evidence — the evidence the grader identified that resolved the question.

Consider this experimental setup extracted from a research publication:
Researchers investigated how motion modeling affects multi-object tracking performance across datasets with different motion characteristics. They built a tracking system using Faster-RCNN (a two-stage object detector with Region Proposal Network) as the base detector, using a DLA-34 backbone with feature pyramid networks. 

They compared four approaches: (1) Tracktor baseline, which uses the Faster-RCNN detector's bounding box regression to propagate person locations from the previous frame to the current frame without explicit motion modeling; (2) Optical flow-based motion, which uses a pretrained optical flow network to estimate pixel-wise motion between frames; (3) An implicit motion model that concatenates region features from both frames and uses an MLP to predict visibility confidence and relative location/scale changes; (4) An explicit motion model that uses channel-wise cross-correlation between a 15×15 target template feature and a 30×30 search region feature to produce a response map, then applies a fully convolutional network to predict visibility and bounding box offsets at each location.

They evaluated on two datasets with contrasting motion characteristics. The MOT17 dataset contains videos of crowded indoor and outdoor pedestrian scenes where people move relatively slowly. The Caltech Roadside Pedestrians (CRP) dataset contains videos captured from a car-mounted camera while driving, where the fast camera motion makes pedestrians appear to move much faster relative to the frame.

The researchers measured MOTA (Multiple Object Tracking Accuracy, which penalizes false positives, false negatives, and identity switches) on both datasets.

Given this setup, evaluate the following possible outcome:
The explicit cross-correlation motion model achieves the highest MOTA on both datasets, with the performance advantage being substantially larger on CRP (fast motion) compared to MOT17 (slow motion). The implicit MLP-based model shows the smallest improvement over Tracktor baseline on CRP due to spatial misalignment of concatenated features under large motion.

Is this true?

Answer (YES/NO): NO